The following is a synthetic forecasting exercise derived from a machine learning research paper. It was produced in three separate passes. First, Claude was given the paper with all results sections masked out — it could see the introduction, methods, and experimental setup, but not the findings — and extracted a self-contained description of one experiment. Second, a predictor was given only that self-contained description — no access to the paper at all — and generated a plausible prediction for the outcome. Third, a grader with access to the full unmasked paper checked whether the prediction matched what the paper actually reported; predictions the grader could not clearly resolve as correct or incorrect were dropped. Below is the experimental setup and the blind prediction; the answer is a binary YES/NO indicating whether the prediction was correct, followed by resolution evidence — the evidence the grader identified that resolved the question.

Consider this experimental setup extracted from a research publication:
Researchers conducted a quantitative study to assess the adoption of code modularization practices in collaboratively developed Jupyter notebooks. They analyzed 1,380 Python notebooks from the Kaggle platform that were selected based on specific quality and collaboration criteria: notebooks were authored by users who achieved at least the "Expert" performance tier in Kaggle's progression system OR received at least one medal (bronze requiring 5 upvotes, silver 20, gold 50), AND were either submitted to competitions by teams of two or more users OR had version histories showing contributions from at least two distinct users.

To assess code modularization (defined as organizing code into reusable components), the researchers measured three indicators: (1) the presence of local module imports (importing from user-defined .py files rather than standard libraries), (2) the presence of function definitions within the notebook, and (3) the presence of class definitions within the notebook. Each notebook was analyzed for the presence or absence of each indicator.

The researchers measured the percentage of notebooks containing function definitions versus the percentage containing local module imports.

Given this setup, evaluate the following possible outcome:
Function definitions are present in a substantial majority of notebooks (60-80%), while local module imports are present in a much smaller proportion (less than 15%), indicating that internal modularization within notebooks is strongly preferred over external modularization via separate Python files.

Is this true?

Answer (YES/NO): YES